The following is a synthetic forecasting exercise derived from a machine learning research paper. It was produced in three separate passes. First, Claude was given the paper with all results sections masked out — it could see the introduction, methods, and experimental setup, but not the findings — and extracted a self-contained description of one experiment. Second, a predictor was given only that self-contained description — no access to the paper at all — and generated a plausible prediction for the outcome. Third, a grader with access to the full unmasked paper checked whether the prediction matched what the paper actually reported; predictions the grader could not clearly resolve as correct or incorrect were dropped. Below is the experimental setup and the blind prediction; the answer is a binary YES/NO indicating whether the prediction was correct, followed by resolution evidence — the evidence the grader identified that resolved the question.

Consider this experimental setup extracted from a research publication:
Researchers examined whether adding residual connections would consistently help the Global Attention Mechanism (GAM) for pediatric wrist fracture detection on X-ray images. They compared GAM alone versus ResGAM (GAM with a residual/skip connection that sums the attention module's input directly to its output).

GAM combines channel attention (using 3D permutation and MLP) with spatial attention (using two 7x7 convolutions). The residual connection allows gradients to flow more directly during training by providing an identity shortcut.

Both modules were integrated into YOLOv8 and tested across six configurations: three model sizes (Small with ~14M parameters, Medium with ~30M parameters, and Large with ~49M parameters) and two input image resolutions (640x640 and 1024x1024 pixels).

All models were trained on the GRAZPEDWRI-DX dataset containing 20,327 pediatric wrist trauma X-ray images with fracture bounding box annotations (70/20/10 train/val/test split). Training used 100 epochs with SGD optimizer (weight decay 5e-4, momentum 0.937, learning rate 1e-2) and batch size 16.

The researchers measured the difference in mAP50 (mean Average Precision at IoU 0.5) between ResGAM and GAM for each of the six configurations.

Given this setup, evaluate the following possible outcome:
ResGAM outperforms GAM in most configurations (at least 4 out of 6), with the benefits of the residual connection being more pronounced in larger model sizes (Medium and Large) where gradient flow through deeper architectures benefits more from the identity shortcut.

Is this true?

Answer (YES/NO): NO